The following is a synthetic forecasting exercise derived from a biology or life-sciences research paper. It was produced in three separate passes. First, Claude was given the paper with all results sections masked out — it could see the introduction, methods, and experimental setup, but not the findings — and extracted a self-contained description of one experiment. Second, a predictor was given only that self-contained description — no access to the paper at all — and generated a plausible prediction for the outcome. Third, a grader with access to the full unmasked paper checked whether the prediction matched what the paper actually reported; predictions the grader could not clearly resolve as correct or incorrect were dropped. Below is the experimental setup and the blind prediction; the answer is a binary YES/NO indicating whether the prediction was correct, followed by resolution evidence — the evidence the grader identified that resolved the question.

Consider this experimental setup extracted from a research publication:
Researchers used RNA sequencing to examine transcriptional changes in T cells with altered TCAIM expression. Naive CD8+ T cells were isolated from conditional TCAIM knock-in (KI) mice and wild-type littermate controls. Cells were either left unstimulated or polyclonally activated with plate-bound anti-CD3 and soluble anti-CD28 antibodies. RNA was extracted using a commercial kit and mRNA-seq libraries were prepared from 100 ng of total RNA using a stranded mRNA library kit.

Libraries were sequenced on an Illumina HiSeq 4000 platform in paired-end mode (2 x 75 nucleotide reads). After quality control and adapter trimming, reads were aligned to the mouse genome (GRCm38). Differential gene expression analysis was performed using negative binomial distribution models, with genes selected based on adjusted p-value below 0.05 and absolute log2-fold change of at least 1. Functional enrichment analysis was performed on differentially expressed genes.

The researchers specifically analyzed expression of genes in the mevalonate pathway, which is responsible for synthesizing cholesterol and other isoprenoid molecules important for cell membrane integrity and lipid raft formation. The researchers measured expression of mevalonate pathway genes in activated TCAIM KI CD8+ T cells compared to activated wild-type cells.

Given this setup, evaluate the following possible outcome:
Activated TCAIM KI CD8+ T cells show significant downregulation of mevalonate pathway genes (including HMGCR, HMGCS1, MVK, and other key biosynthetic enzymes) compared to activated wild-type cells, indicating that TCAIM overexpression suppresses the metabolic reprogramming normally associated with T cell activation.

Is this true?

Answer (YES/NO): YES